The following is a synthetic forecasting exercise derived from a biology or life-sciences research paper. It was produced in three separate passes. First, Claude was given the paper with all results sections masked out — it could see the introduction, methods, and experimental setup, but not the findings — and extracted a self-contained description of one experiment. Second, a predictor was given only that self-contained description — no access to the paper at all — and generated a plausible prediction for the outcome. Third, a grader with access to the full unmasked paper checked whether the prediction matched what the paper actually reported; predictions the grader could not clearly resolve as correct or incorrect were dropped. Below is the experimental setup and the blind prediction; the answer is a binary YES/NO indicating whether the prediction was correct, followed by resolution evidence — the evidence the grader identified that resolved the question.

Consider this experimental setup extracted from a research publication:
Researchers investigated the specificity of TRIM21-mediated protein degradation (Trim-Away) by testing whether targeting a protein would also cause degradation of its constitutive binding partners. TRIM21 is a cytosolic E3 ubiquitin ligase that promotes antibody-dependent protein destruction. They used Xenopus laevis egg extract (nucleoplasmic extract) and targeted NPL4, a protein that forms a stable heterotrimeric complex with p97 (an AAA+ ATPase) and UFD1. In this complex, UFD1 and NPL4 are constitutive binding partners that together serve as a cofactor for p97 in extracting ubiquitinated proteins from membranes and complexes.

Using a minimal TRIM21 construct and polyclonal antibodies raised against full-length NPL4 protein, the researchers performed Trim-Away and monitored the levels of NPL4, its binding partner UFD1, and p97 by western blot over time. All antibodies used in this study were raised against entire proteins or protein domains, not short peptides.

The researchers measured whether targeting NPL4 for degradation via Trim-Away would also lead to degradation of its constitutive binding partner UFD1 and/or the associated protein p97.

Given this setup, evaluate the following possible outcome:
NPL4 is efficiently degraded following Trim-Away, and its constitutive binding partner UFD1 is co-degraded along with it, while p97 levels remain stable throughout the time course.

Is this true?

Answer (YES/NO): YES